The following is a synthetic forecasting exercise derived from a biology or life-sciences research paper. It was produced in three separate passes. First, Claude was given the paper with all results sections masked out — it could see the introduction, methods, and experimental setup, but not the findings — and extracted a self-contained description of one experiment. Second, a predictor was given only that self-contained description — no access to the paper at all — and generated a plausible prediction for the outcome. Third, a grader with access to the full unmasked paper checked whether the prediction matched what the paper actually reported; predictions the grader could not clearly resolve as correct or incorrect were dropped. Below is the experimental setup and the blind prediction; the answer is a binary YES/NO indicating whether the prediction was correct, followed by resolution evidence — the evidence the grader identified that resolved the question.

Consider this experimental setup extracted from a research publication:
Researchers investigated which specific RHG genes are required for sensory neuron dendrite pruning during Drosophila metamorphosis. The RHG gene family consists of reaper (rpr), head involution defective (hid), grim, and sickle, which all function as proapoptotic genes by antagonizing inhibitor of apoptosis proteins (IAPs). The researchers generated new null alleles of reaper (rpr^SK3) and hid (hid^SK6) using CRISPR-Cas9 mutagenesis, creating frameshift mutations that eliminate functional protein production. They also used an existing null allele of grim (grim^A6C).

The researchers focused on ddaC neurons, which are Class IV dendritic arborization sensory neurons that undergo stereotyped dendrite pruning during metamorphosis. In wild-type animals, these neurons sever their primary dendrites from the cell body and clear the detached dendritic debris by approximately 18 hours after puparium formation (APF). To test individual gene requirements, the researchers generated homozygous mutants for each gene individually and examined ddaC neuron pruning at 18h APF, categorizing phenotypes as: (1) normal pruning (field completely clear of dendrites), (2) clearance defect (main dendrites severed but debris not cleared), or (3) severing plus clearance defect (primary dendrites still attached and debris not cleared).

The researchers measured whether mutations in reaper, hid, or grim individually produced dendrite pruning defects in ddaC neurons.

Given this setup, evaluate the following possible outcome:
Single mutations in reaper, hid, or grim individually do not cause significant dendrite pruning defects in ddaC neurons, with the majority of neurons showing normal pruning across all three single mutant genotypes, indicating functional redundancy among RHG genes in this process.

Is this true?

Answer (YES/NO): NO